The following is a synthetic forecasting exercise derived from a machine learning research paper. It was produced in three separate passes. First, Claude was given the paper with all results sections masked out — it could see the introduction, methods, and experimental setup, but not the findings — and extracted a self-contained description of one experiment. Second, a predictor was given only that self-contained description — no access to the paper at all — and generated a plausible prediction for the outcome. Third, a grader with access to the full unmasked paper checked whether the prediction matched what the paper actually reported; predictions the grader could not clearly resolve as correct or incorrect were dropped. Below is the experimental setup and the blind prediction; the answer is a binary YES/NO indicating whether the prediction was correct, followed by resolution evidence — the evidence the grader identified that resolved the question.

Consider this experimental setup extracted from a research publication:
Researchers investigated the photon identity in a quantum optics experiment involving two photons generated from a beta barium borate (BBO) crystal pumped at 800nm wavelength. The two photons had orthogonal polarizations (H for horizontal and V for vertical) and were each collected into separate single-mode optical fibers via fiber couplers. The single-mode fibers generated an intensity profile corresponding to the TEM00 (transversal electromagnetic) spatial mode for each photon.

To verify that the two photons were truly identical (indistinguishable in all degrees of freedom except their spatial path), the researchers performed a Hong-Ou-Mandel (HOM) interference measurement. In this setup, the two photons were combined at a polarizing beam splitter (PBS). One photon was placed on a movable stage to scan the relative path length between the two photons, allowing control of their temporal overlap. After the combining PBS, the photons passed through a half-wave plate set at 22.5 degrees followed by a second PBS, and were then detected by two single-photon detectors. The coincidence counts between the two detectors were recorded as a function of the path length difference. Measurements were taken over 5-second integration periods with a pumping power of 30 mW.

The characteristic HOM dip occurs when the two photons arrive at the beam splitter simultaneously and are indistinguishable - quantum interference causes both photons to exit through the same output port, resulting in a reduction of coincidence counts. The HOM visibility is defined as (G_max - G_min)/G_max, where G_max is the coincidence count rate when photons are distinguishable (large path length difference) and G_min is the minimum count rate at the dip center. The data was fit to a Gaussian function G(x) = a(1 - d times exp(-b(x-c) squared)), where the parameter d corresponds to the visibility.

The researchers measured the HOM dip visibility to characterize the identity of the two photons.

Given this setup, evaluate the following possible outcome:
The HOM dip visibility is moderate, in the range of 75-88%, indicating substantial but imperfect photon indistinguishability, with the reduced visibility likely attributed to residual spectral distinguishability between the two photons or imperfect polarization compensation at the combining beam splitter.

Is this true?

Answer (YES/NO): NO